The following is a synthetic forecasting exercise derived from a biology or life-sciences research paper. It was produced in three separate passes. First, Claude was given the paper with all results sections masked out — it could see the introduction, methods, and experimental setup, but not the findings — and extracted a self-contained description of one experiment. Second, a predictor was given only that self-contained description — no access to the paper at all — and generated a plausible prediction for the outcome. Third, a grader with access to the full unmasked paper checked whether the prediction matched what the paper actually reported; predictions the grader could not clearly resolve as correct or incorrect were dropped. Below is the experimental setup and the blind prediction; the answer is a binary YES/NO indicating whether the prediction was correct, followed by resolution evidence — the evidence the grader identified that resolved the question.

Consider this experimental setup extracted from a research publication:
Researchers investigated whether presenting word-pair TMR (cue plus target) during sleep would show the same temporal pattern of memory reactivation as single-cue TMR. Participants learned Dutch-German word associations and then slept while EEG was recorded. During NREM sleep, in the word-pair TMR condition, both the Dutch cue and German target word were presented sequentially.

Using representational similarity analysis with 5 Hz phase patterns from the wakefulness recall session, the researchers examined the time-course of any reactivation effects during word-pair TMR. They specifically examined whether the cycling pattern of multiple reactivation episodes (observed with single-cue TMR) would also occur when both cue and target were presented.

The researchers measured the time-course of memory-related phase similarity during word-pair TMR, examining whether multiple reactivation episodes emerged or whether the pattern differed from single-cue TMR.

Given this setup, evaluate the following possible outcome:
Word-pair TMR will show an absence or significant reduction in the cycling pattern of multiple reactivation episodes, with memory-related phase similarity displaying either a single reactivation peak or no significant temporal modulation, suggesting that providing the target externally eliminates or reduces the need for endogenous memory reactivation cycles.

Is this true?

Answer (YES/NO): YES